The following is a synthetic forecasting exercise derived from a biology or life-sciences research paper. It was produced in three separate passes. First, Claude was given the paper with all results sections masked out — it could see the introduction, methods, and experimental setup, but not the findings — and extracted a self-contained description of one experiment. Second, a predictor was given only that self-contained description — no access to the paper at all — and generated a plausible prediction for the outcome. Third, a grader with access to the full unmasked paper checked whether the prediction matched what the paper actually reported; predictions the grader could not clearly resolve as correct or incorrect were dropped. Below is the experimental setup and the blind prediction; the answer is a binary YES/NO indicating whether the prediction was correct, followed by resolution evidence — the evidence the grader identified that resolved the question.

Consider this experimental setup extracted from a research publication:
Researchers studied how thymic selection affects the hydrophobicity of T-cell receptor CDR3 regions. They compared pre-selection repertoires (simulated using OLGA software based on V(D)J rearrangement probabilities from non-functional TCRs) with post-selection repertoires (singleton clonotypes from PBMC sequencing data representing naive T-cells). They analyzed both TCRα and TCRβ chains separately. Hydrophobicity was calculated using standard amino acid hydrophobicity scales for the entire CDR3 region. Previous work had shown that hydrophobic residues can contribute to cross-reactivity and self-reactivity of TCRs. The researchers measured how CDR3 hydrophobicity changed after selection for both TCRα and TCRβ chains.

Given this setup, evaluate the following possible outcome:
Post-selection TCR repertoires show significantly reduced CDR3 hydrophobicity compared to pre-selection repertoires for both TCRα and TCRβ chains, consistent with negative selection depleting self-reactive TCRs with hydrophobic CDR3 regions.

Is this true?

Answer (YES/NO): NO